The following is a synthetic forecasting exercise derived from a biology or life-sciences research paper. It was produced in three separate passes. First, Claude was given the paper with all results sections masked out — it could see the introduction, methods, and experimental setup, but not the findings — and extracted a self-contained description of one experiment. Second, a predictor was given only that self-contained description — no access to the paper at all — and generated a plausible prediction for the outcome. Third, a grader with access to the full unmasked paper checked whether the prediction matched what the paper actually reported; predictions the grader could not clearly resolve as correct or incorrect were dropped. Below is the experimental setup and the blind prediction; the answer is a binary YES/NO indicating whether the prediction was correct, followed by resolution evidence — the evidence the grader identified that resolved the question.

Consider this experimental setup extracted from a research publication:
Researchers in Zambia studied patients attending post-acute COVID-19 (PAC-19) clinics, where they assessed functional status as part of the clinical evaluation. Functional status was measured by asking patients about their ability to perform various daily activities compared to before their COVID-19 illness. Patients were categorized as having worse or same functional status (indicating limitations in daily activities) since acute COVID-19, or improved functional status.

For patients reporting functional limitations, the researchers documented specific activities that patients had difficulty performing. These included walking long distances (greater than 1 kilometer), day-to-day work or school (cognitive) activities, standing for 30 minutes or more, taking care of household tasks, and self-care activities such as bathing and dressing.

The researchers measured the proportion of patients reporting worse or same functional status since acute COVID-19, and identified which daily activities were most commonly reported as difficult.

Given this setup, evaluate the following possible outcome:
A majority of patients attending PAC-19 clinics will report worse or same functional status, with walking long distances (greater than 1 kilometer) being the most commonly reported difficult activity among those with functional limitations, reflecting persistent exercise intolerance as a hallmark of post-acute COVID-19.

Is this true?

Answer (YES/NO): NO